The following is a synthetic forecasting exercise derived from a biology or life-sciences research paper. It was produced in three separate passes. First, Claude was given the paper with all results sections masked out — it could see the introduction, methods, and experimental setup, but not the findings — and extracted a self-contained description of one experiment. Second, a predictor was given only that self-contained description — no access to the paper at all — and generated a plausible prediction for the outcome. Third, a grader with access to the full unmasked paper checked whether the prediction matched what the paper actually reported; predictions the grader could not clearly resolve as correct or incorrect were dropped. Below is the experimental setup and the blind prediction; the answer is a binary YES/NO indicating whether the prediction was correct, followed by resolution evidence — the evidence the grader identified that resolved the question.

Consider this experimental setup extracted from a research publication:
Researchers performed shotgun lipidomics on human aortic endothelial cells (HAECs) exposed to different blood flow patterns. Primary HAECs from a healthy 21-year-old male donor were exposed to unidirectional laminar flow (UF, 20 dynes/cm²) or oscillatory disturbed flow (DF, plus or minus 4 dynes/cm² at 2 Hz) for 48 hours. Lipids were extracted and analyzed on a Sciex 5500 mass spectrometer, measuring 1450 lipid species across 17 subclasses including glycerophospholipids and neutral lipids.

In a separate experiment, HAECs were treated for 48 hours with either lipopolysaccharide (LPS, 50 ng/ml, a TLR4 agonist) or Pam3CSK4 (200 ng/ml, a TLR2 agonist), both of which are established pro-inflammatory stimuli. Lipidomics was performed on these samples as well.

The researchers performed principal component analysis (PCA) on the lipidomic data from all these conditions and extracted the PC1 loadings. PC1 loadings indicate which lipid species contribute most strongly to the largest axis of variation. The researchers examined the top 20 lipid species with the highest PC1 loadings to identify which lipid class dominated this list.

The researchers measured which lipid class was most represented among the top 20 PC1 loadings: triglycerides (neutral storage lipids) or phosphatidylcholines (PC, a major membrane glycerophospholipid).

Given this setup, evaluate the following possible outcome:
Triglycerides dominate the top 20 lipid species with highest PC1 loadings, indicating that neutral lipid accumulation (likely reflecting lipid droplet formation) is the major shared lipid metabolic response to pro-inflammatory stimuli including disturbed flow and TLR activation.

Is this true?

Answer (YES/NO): NO